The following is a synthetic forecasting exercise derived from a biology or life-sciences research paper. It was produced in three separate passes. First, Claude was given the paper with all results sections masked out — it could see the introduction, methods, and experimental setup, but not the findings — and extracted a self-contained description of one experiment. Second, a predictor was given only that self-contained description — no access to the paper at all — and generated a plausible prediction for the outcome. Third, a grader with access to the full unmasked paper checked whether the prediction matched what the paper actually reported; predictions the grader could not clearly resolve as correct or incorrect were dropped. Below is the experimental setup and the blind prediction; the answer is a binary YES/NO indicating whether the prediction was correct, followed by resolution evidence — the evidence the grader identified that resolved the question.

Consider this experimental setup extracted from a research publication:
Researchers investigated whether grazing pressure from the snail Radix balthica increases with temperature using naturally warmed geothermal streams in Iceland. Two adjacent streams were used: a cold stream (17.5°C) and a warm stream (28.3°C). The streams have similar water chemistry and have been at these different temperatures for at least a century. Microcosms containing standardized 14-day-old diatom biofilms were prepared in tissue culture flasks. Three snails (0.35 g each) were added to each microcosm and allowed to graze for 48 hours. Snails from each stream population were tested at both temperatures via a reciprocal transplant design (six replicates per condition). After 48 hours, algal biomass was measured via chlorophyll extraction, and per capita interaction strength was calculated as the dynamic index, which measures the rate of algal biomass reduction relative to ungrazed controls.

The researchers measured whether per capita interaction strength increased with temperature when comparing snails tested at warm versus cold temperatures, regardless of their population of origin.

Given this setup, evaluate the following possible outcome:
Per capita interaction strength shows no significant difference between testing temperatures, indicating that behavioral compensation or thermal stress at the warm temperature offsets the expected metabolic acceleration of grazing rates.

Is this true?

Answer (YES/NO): NO